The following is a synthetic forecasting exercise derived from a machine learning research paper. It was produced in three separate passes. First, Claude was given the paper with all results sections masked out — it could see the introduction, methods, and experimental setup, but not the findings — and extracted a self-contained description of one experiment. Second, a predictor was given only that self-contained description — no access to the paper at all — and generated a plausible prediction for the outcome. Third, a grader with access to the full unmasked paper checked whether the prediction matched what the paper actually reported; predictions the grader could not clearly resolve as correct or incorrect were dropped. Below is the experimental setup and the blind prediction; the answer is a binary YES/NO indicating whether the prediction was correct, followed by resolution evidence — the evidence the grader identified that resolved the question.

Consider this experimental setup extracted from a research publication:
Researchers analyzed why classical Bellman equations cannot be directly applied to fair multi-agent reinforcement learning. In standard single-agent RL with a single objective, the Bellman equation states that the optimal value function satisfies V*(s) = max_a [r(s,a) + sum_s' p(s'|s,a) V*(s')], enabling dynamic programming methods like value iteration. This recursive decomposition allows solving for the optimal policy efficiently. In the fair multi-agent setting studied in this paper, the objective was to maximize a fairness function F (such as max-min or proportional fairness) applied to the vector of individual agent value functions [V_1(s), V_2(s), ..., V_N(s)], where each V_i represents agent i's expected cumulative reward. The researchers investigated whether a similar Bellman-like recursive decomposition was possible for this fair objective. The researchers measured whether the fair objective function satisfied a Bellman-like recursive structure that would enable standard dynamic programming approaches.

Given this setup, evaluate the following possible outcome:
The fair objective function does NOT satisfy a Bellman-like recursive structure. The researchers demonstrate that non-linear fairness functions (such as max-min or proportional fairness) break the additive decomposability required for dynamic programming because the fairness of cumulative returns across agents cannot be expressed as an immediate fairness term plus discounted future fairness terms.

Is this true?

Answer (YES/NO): YES